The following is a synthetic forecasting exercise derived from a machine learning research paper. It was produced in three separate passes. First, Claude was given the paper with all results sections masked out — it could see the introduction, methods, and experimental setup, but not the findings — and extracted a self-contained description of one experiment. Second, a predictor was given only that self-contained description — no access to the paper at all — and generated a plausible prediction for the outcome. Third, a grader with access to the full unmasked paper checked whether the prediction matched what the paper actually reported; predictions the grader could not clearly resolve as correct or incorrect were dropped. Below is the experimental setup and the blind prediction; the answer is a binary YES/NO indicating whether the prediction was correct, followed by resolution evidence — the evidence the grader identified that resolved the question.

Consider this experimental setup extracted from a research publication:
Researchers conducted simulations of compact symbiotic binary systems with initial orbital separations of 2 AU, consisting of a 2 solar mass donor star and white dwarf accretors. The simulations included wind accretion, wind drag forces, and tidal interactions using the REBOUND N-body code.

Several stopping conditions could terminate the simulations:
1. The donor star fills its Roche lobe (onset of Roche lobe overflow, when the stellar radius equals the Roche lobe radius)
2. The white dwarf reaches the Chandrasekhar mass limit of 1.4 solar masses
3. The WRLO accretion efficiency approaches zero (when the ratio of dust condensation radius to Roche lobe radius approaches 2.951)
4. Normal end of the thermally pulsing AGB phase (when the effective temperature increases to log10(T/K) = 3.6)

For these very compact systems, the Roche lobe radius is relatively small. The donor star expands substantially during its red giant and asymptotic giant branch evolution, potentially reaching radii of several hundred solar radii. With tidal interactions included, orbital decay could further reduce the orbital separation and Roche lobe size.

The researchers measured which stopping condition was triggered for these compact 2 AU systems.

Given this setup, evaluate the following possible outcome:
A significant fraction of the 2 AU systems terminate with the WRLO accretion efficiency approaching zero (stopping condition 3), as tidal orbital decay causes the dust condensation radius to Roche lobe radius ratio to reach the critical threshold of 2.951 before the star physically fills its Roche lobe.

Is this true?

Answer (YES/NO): NO